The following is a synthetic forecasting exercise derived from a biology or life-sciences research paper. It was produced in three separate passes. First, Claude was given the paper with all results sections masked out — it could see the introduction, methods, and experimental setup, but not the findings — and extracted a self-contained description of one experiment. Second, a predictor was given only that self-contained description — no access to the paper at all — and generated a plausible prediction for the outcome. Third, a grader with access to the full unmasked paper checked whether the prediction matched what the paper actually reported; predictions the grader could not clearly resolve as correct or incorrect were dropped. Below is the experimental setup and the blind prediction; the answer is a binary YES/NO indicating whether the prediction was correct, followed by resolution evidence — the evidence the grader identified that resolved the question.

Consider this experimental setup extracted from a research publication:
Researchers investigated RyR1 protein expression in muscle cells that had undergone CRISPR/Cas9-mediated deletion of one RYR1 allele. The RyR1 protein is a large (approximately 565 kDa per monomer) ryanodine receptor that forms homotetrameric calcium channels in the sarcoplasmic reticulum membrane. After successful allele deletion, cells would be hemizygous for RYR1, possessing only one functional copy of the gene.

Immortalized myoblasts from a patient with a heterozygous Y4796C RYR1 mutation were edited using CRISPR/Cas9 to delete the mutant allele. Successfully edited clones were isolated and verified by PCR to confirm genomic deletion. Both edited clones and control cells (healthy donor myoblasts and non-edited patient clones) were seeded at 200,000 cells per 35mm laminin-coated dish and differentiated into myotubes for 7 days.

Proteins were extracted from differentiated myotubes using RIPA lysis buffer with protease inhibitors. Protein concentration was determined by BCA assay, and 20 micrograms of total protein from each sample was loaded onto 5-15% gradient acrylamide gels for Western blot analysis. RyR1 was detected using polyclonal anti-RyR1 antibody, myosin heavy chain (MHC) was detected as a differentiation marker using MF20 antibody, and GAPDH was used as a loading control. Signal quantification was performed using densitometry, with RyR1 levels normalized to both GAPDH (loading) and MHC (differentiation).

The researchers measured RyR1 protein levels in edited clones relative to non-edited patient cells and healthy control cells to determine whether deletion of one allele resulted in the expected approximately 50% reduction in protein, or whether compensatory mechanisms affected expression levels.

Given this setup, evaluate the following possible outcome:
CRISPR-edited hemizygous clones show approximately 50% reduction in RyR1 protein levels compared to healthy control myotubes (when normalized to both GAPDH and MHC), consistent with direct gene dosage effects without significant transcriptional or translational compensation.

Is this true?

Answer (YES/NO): NO